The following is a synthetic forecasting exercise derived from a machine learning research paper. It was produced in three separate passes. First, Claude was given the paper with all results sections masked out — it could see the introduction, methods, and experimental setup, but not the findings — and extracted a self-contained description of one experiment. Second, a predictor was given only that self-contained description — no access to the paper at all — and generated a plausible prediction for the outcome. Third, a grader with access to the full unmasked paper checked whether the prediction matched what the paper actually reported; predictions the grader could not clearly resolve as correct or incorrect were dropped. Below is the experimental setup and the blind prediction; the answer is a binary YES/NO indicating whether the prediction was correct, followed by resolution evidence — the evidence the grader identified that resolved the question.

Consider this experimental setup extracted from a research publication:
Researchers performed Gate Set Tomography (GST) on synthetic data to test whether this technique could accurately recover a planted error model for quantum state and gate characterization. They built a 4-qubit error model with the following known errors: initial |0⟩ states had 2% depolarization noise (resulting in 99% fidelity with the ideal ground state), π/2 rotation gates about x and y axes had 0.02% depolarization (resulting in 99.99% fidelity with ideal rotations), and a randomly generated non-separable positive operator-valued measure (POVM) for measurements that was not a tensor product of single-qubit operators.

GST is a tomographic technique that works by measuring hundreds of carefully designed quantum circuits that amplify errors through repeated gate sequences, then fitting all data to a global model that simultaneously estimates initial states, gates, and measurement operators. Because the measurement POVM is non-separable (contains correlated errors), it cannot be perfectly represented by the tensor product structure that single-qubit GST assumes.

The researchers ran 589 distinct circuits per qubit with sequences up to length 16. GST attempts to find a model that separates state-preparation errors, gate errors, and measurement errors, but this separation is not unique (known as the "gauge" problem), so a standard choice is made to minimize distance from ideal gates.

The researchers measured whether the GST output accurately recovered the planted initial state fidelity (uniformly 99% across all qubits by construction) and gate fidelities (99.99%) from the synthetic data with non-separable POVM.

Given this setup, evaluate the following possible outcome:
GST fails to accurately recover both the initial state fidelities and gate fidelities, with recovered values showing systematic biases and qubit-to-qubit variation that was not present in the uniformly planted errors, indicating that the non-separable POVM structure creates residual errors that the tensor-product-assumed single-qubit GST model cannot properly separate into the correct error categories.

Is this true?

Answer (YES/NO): NO